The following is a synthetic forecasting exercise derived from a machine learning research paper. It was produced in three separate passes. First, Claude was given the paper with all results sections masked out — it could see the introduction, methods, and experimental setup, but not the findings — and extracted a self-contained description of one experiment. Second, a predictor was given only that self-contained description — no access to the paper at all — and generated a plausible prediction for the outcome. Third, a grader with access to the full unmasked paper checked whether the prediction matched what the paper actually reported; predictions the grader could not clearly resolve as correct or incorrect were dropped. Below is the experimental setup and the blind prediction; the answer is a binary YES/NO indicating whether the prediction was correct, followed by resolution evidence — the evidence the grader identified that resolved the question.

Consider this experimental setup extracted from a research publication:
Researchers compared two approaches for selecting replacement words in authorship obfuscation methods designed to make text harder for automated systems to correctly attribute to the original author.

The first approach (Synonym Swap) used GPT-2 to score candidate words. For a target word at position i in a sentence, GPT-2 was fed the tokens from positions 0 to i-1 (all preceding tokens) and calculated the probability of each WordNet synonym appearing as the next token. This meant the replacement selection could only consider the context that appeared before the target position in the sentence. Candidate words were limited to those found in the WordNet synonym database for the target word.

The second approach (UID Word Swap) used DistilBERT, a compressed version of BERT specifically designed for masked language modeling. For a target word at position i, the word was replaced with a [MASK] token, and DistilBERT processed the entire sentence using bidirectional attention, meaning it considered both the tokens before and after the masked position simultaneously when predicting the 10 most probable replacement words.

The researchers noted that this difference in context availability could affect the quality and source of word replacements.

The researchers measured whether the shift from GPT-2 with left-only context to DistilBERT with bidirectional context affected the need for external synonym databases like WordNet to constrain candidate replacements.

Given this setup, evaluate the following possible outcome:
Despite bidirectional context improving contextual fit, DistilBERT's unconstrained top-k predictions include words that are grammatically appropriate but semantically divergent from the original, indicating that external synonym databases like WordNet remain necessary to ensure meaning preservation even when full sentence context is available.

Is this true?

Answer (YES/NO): NO